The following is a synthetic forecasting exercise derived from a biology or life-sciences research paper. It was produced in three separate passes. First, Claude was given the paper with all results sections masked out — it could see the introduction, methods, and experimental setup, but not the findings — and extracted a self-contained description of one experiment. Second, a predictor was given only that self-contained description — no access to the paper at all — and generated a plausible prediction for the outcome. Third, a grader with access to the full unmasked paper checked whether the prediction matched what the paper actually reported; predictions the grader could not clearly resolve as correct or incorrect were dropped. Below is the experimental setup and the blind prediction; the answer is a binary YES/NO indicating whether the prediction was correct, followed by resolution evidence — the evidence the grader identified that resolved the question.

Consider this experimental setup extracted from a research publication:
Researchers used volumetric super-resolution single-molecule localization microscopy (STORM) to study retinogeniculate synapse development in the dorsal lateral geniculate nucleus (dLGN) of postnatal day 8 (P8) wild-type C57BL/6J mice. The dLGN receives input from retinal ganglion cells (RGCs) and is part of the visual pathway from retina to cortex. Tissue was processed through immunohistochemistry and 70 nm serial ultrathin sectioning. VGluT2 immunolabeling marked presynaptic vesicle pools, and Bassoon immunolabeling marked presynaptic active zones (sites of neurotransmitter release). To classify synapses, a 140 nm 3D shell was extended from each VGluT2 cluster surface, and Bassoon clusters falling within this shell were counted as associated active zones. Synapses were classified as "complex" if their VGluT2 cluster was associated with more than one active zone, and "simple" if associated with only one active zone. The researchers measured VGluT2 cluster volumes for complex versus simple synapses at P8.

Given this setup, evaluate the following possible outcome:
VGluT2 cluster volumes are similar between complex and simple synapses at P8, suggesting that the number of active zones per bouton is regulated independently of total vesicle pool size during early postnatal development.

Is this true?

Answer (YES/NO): NO